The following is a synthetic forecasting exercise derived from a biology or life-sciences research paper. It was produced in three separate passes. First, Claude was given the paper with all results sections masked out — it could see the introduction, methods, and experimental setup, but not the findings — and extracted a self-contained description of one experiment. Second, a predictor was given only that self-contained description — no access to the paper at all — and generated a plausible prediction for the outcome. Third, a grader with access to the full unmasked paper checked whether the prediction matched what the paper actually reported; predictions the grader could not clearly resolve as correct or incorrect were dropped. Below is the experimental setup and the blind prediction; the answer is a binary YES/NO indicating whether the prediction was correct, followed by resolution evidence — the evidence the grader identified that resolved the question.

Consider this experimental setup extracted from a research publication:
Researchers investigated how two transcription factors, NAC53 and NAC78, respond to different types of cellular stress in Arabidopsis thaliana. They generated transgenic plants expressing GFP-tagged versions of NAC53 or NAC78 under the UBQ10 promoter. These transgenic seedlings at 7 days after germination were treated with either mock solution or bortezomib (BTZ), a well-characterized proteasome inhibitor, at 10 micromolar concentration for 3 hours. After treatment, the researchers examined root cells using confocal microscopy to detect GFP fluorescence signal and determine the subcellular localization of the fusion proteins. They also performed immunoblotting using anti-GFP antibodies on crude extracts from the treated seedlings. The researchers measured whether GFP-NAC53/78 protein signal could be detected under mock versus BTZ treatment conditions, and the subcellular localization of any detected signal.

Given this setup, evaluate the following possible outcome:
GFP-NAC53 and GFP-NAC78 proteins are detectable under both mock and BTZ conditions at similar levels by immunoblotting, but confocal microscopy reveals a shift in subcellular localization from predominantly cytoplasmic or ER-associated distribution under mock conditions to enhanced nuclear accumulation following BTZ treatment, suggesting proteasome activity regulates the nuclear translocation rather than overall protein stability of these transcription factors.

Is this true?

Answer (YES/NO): NO